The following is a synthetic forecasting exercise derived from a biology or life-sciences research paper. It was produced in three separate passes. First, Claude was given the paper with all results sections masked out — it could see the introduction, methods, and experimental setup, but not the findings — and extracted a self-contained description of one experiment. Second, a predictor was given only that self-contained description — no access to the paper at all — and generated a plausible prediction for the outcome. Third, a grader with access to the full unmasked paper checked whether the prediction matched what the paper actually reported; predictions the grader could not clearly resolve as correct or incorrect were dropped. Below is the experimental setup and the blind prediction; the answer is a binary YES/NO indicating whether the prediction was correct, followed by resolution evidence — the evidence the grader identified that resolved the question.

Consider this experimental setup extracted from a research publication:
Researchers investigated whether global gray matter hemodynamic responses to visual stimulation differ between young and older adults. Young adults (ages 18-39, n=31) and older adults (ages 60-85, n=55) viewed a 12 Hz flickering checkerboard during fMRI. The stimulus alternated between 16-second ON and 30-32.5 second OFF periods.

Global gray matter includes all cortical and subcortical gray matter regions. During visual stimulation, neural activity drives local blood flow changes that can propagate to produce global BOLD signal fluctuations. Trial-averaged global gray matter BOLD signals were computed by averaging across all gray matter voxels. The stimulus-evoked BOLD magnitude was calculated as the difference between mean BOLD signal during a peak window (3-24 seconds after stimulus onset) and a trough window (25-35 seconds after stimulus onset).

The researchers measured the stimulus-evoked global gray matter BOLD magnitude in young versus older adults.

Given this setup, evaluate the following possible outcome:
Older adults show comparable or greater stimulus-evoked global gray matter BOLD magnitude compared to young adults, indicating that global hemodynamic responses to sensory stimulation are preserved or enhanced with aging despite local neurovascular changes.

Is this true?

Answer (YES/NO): NO